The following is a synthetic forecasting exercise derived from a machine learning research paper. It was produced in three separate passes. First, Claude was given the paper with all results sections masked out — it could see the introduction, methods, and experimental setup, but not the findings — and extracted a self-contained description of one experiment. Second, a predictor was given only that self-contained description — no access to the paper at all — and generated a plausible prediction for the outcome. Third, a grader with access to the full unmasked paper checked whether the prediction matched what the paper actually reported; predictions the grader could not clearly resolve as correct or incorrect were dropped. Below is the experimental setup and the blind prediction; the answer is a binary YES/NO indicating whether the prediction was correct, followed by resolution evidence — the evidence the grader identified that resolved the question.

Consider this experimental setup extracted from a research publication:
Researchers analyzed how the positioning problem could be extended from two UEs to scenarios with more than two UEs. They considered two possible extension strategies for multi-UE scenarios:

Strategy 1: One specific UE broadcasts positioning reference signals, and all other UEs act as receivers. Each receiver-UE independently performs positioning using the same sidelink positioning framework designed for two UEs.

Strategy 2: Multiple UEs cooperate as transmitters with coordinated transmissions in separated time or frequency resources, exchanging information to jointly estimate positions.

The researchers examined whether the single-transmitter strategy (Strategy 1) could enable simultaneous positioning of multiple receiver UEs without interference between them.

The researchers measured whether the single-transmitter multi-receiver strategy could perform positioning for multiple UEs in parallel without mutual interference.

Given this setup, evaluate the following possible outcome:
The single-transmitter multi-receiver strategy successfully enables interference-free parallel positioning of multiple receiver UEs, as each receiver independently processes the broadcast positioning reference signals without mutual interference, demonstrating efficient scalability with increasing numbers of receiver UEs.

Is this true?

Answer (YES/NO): NO